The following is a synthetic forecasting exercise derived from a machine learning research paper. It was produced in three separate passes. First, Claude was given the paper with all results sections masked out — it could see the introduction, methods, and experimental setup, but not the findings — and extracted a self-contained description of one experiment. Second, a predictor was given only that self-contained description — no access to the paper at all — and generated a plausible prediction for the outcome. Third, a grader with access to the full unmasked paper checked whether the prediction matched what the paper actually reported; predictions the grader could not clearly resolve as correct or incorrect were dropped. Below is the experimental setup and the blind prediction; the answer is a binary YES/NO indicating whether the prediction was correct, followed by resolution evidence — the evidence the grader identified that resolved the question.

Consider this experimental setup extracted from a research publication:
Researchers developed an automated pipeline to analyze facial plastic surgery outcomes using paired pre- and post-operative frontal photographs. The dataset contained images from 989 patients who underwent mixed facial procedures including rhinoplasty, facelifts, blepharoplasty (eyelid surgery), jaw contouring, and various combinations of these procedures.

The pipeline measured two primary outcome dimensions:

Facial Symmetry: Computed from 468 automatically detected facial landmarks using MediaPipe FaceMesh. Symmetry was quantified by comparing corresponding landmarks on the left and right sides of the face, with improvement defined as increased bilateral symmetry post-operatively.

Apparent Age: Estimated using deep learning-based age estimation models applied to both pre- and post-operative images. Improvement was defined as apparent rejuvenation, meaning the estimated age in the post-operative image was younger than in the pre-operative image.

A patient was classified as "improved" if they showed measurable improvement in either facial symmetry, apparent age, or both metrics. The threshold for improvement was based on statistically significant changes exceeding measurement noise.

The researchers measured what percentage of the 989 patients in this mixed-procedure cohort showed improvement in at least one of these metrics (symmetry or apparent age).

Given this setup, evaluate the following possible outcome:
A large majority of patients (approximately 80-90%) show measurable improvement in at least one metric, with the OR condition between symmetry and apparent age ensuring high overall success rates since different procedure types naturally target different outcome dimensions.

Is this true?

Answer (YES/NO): NO